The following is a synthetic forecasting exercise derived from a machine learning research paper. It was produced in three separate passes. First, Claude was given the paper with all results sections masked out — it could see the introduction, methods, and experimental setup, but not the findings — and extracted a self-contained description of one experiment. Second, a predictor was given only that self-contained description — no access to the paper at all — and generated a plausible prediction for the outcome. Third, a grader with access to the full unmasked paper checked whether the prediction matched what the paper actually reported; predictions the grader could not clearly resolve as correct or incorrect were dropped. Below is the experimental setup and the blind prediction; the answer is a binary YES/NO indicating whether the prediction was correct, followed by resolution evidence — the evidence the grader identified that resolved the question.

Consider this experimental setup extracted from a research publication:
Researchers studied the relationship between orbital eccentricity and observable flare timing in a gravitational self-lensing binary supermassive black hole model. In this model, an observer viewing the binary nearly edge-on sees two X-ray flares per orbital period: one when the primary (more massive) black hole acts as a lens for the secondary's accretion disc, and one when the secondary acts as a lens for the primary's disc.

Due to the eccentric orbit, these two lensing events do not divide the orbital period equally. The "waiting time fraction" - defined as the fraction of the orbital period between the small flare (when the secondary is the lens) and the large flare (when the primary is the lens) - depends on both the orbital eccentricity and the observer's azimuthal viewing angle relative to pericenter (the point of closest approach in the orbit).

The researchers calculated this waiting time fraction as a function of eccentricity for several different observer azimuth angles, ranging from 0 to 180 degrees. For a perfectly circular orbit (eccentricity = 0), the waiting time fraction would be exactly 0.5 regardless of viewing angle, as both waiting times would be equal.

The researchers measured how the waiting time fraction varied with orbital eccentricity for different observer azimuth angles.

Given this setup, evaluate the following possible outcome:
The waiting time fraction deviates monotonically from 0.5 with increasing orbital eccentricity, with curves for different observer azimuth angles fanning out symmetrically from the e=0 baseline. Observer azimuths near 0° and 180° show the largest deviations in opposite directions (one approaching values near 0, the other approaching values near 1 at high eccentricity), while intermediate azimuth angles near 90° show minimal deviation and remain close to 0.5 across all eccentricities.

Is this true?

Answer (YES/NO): NO